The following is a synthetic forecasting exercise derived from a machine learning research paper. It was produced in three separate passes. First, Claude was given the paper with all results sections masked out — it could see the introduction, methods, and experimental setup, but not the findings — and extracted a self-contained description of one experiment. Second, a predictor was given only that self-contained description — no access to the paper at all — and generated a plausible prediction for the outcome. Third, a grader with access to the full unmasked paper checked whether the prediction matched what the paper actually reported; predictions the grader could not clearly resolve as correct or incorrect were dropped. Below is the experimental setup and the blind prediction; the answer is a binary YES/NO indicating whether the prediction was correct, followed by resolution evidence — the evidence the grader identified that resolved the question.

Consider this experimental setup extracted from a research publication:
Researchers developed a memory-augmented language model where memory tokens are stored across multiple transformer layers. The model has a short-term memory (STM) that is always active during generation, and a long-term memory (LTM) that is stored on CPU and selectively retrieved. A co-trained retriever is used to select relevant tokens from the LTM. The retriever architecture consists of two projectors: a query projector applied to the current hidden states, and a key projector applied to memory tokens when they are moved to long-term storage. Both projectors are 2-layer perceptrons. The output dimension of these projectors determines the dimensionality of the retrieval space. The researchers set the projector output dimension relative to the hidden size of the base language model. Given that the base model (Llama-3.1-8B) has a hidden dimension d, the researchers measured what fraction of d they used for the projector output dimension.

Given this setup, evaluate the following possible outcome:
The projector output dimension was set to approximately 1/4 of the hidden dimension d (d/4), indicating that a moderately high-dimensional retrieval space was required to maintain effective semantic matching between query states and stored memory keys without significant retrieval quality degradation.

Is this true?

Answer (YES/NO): NO